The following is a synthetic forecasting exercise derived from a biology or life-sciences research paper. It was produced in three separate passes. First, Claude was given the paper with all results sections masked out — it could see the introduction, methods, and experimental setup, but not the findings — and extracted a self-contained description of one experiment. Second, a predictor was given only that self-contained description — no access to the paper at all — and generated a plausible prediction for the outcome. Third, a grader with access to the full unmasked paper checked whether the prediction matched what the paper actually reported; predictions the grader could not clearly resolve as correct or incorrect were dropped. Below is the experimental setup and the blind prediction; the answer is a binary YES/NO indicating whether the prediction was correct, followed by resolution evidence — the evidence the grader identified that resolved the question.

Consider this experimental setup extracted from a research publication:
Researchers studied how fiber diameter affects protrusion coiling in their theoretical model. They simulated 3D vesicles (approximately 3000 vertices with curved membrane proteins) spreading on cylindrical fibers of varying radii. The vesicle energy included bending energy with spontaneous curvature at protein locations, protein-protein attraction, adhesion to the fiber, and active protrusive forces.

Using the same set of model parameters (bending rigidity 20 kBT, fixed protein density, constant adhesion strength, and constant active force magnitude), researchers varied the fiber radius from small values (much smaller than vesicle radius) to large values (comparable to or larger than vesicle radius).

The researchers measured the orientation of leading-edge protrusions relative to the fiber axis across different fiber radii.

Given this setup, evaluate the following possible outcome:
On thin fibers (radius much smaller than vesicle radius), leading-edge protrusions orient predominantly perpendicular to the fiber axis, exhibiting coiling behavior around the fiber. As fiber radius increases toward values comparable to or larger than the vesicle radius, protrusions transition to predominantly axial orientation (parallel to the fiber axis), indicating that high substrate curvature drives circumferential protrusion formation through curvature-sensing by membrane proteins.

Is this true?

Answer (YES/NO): NO